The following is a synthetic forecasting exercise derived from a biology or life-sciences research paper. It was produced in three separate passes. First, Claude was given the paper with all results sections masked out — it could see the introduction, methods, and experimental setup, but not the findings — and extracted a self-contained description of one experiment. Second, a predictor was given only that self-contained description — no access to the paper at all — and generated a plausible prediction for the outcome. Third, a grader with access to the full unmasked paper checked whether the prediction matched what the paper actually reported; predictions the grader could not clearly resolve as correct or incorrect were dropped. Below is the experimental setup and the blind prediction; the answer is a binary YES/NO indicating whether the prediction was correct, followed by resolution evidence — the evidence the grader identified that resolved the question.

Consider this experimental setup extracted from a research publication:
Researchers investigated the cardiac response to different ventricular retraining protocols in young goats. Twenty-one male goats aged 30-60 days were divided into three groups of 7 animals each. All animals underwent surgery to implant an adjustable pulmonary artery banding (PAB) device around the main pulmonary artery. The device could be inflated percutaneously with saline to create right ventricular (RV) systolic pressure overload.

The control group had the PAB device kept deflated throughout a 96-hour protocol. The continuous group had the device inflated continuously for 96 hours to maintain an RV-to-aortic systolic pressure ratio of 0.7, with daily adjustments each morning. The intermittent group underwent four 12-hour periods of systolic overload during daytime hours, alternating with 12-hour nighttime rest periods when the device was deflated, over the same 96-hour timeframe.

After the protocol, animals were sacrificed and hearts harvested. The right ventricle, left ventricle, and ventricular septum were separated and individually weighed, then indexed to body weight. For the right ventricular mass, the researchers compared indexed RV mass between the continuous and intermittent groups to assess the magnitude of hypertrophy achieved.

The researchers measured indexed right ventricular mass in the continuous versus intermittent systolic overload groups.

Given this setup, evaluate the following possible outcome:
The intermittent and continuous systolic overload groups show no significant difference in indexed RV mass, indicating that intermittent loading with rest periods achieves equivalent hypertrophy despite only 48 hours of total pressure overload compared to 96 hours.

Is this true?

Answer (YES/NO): NO